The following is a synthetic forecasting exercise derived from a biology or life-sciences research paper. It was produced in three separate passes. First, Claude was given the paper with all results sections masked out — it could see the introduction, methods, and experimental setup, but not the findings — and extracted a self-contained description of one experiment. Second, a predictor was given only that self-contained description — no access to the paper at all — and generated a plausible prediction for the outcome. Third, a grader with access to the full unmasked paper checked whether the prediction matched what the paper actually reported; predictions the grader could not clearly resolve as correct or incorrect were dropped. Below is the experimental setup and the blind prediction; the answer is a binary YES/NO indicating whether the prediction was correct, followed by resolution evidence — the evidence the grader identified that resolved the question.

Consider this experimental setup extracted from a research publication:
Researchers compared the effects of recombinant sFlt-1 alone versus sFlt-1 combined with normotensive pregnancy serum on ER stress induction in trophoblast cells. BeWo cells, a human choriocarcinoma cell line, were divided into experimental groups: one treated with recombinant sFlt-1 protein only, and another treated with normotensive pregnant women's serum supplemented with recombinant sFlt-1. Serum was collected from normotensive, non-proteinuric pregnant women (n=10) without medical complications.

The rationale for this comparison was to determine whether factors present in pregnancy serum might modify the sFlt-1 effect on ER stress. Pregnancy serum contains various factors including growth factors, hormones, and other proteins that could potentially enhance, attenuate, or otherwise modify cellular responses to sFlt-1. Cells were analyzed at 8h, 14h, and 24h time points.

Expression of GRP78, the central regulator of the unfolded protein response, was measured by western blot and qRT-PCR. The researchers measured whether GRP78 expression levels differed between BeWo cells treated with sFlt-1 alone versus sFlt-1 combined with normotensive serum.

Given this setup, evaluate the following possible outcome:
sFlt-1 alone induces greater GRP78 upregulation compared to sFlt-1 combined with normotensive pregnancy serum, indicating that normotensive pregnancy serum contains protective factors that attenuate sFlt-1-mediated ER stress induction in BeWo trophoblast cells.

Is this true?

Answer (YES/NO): NO